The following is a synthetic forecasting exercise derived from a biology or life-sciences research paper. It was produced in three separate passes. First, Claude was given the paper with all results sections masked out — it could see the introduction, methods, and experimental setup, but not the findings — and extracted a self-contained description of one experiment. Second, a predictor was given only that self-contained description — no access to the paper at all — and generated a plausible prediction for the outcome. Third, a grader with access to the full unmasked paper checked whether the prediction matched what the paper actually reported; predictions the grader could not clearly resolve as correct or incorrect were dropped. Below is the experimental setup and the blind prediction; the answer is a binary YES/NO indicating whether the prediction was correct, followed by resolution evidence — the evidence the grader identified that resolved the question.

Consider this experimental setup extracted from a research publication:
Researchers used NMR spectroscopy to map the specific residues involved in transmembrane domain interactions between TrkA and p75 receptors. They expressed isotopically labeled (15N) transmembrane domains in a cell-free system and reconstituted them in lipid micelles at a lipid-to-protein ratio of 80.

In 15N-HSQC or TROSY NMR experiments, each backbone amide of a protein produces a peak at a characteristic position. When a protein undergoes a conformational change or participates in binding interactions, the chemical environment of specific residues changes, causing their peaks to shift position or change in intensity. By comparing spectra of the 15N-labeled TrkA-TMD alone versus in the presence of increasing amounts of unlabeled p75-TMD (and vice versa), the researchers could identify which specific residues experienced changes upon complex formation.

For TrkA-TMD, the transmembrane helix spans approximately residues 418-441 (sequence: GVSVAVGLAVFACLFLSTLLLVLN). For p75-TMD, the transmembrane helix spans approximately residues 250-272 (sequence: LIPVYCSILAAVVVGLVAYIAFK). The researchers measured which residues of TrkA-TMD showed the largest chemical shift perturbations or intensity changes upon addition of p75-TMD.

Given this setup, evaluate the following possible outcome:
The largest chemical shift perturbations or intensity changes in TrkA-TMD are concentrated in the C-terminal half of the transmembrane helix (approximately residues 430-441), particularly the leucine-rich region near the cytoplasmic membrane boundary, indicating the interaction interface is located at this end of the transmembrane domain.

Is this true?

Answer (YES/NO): NO